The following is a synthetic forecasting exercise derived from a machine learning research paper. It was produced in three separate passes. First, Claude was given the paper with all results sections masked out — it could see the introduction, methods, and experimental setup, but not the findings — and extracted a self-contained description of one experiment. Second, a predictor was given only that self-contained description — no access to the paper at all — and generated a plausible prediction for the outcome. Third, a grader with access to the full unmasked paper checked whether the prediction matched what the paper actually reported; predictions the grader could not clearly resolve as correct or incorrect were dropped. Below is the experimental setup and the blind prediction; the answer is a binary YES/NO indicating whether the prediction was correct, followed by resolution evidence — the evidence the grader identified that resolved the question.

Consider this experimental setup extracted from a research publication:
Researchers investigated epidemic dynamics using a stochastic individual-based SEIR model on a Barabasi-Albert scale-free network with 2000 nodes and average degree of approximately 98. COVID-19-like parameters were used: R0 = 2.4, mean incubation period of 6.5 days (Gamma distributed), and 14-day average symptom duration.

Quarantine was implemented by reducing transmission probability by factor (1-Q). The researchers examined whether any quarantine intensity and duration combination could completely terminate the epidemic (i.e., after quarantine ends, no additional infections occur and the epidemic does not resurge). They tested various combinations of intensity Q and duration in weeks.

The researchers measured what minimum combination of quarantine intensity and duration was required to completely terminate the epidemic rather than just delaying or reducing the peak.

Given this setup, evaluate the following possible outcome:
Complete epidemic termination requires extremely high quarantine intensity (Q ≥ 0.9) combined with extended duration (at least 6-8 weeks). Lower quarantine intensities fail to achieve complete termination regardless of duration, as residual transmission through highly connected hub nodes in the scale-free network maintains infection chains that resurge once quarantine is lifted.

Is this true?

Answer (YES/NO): NO